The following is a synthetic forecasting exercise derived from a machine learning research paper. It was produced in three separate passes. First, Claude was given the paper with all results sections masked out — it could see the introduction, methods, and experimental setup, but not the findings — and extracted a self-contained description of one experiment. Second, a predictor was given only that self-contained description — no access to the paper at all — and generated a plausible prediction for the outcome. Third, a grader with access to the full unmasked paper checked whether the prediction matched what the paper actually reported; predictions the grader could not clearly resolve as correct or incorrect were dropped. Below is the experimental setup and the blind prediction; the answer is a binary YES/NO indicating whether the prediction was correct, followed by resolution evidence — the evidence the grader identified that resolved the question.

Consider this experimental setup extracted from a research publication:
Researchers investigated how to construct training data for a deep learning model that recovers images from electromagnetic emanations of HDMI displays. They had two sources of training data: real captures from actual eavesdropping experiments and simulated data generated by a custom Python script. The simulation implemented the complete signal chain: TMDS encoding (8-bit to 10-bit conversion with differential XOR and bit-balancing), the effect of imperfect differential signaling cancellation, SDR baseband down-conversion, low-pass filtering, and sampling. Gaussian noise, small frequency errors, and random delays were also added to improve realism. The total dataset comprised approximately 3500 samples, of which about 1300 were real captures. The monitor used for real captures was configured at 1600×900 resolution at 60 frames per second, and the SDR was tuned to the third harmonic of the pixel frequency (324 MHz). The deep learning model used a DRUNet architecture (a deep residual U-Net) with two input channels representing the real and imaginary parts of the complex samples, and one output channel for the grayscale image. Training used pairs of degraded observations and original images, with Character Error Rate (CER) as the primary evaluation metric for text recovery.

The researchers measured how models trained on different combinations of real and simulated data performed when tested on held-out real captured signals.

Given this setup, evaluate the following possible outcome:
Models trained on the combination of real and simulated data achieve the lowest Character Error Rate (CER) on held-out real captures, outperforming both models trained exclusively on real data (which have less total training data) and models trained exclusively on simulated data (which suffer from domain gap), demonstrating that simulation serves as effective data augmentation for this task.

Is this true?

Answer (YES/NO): YES